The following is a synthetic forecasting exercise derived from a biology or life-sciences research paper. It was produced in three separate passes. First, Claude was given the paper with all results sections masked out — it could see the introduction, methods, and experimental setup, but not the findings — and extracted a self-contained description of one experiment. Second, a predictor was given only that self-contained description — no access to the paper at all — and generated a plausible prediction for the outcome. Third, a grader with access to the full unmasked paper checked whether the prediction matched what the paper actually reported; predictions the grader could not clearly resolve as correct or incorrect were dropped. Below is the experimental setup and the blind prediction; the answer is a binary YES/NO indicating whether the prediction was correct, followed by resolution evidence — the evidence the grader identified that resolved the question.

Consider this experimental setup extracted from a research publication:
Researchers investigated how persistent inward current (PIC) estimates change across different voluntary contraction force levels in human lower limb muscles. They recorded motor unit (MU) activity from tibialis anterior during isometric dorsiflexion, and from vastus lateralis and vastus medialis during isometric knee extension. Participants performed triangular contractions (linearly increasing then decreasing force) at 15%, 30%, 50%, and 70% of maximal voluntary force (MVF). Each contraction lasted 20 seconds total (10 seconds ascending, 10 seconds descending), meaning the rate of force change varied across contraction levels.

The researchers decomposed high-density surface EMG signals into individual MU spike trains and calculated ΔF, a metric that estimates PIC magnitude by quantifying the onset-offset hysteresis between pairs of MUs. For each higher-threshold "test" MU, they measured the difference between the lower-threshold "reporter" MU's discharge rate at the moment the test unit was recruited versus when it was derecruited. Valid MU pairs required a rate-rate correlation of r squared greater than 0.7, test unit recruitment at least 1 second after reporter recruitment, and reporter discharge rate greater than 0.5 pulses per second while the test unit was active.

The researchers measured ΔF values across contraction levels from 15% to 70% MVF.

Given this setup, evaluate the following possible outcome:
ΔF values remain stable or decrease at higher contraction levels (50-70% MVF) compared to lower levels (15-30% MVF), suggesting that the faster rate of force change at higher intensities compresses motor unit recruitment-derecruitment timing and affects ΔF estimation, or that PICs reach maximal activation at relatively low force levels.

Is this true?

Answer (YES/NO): NO